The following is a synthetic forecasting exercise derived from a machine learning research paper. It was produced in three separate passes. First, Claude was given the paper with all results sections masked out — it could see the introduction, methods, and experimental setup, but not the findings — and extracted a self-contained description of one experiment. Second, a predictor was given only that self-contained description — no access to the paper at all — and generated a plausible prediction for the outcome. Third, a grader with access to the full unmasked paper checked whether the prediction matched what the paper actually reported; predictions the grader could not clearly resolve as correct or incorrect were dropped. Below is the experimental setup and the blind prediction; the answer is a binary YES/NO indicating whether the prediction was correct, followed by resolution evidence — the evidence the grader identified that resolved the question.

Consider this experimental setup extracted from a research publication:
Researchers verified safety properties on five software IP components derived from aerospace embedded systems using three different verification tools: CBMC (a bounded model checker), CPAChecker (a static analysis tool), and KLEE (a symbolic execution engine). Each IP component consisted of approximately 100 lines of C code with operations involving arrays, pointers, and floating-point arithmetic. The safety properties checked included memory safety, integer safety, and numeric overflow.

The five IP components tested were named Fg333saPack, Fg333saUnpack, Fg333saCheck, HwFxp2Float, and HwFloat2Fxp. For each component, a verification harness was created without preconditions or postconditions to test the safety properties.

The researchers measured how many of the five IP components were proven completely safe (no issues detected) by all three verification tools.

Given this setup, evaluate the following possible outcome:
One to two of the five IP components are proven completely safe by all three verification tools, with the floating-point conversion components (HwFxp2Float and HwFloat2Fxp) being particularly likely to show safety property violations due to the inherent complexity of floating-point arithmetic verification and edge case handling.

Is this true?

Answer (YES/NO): NO